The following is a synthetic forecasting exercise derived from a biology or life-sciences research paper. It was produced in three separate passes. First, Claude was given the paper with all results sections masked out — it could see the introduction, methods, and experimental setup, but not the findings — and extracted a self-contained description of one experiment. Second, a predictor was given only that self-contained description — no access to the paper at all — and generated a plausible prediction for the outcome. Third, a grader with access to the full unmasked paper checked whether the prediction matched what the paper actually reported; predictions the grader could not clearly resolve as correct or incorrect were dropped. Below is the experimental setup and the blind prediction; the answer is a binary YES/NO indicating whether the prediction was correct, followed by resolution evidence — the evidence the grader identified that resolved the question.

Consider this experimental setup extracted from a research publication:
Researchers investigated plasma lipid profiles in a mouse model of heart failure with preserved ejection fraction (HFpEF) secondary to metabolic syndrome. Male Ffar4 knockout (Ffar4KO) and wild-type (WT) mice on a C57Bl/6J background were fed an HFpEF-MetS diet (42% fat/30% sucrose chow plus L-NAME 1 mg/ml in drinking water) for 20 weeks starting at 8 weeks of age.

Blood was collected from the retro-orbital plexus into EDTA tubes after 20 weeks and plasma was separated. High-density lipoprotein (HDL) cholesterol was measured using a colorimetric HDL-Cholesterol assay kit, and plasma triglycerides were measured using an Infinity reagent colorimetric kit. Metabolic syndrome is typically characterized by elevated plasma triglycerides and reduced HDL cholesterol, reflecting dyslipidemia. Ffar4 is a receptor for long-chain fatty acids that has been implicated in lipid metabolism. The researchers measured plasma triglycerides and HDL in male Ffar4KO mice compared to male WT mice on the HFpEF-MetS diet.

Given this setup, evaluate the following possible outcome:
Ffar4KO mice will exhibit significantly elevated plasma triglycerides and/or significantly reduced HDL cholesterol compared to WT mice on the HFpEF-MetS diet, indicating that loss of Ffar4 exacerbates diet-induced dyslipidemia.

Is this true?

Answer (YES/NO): NO